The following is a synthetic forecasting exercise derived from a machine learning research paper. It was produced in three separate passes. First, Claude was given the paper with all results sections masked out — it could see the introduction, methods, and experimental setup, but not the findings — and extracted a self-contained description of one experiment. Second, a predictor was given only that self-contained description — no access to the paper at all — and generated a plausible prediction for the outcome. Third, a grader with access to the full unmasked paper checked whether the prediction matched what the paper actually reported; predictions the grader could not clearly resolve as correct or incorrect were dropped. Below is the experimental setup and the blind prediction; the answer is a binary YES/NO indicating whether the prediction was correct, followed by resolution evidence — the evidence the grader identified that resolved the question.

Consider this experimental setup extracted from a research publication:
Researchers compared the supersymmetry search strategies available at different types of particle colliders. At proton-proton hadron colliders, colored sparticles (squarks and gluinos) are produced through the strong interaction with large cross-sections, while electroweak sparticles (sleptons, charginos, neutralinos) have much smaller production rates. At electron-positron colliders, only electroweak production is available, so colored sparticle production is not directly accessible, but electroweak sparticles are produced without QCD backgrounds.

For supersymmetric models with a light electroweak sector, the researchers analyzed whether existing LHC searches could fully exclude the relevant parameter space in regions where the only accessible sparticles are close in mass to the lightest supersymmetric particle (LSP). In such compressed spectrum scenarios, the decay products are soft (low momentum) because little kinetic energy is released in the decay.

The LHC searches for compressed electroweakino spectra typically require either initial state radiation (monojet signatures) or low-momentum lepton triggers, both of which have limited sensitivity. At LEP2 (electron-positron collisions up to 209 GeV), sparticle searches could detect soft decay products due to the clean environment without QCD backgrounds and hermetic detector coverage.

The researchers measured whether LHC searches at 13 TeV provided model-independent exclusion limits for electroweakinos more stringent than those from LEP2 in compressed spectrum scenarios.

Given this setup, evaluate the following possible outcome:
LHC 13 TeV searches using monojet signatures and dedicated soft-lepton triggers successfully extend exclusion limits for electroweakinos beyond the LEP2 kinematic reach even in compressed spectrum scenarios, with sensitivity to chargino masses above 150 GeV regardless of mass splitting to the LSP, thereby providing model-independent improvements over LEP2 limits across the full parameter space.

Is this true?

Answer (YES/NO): NO